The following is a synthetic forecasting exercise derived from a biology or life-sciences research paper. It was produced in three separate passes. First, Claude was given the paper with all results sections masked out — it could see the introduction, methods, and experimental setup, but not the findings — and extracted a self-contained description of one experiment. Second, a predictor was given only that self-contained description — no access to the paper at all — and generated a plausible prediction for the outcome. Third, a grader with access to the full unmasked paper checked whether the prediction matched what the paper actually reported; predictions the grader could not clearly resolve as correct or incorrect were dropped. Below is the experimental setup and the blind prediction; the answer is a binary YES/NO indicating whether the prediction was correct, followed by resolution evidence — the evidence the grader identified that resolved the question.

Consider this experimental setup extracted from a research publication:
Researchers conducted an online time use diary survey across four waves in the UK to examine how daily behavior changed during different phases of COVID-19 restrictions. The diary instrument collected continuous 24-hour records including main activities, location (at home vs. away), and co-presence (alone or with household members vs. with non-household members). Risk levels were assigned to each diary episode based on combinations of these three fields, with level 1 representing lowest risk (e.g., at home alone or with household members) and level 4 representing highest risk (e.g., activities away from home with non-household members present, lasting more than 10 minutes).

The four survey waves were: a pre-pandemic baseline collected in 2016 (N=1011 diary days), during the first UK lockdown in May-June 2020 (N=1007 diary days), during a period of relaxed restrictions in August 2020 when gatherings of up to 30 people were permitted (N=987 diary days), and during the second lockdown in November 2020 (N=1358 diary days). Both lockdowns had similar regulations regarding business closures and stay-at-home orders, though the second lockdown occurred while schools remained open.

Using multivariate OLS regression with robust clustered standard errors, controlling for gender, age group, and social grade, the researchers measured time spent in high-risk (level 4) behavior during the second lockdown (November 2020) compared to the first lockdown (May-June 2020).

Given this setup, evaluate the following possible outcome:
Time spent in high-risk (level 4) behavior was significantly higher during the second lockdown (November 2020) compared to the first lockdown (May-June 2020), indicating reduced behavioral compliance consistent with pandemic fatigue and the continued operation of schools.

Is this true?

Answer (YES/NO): NO